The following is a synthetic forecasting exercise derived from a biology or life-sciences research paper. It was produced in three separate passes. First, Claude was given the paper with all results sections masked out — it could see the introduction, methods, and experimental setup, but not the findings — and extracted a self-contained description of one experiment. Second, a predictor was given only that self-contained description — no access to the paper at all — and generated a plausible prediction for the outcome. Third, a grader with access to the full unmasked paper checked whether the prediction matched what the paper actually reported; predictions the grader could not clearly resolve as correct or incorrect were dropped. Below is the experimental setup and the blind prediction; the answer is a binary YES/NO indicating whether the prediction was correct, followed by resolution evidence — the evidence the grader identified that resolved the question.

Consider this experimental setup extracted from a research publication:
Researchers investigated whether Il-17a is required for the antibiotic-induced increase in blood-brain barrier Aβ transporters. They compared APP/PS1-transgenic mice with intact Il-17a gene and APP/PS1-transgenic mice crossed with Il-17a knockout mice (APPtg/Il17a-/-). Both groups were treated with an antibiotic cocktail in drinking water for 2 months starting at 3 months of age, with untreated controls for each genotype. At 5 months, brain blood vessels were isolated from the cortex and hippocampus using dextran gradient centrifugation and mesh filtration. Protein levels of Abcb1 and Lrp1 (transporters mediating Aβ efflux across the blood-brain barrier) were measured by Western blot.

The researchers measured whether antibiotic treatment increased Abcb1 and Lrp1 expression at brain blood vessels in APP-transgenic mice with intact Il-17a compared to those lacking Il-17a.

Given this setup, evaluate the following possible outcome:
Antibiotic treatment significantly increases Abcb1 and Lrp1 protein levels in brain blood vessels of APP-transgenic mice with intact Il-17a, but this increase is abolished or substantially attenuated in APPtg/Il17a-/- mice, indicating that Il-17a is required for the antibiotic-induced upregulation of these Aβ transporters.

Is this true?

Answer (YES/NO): YES